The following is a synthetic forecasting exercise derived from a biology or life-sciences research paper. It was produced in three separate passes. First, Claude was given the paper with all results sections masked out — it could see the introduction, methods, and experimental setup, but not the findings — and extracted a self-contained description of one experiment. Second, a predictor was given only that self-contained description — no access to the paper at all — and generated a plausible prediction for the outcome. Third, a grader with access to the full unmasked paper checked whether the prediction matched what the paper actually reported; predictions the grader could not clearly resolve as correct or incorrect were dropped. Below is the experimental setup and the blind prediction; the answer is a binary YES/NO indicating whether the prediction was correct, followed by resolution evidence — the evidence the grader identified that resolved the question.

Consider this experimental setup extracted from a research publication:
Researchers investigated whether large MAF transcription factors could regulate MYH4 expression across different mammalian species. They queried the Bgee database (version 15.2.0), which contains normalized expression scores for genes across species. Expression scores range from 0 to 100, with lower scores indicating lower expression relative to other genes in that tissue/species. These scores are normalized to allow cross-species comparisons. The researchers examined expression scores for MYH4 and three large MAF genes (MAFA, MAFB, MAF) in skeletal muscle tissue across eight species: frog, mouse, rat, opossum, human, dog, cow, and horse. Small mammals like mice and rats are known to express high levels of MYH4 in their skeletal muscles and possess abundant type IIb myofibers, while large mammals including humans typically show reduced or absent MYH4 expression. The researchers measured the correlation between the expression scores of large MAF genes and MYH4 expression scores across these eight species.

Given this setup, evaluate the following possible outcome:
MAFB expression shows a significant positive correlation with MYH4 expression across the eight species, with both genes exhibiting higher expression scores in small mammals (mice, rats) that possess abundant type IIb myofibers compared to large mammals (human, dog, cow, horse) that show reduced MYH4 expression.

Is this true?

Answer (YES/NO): NO